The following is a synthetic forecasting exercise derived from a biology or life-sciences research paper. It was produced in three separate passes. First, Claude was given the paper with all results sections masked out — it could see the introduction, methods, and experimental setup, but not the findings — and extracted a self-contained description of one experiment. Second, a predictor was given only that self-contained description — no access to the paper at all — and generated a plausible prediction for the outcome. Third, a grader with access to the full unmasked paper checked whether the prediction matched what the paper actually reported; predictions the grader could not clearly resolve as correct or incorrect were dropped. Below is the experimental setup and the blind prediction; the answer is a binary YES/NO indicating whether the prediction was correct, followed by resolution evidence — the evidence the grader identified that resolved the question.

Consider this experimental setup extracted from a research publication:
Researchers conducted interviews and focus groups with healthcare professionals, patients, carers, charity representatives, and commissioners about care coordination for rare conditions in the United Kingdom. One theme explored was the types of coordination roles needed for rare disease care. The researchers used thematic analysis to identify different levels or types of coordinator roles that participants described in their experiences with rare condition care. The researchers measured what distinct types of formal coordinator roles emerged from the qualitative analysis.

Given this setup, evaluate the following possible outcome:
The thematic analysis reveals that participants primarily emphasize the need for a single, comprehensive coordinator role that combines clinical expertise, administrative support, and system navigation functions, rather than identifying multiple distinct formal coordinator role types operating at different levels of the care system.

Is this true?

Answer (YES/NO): NO